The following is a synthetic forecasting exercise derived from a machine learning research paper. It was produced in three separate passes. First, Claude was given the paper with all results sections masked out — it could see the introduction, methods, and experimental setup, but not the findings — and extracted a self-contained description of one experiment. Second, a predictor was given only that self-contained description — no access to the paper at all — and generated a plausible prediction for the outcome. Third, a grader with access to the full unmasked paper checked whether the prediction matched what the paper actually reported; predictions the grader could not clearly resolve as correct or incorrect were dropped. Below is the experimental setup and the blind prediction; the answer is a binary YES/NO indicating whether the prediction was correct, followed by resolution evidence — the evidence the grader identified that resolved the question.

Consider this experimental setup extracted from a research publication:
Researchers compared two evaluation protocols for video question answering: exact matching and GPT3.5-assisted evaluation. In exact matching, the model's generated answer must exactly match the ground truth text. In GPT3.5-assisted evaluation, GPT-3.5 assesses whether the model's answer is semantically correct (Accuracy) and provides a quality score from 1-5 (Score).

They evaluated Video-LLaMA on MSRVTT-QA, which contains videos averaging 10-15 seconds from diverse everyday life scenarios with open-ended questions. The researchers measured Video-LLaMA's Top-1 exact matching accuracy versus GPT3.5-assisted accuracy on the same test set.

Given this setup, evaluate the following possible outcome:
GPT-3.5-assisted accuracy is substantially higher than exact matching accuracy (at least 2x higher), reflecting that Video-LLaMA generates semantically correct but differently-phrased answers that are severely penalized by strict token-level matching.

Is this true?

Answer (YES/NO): NO